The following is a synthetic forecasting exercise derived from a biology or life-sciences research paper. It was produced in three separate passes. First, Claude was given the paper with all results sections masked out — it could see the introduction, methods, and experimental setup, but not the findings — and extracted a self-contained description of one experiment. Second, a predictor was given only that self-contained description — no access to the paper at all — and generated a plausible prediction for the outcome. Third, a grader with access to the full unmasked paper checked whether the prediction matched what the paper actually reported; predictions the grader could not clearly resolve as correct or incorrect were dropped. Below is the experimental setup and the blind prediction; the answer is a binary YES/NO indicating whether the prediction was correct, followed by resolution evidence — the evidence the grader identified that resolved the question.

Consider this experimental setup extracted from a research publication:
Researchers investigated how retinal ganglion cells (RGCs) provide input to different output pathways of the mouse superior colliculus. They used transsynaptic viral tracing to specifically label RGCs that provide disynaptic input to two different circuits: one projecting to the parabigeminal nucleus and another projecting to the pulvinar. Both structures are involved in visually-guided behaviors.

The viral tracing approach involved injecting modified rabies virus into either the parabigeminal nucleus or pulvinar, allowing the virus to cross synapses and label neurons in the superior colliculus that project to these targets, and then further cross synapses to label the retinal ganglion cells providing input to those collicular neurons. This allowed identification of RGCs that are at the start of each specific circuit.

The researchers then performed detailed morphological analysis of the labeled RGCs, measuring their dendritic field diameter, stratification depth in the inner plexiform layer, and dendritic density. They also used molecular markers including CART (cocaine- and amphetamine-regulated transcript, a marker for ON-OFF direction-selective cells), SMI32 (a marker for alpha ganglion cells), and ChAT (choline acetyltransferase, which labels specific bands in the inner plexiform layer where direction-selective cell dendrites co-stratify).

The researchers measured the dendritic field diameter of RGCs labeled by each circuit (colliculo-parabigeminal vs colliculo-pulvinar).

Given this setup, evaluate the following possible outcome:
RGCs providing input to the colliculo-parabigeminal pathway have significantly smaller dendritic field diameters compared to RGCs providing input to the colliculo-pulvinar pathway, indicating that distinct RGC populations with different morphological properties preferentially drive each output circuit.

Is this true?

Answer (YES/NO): NO